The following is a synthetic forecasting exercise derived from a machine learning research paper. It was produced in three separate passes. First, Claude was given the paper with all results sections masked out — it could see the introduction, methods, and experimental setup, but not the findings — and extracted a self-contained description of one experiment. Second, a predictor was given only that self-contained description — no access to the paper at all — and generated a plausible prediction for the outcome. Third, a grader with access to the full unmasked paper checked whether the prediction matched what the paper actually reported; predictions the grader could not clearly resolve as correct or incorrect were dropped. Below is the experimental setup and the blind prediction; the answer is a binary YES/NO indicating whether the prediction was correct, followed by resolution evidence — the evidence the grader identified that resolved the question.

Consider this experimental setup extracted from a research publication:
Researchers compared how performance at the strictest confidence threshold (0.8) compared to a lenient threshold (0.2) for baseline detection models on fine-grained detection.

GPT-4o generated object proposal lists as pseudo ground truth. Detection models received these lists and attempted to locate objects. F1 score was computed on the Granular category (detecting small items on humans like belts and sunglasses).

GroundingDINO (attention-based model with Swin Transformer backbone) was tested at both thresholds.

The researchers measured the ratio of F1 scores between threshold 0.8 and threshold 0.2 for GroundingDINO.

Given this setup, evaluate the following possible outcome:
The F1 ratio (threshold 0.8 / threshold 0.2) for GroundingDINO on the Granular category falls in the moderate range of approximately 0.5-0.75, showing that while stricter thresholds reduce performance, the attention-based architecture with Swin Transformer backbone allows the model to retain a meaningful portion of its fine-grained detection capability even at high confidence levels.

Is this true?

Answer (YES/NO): NO